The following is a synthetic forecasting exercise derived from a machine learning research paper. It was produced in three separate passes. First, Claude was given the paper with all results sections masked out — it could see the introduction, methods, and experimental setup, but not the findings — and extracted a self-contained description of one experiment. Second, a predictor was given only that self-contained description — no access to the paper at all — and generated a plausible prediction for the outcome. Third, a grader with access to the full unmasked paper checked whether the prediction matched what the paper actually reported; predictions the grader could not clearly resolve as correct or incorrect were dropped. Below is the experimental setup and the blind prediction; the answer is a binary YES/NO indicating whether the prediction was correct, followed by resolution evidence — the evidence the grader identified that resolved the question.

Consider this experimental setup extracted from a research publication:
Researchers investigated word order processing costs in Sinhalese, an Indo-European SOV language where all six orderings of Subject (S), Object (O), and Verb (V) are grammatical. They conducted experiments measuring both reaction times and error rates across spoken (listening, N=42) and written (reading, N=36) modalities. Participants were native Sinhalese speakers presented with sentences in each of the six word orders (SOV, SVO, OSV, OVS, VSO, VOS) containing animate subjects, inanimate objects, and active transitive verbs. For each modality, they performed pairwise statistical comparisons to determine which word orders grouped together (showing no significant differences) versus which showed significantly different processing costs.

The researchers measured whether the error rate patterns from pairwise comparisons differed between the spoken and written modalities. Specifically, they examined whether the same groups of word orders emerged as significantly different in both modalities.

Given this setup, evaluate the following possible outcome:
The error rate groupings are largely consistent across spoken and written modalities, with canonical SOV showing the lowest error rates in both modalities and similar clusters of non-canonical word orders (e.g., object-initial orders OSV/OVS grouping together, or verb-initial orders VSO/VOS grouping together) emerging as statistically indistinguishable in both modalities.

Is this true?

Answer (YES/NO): NO